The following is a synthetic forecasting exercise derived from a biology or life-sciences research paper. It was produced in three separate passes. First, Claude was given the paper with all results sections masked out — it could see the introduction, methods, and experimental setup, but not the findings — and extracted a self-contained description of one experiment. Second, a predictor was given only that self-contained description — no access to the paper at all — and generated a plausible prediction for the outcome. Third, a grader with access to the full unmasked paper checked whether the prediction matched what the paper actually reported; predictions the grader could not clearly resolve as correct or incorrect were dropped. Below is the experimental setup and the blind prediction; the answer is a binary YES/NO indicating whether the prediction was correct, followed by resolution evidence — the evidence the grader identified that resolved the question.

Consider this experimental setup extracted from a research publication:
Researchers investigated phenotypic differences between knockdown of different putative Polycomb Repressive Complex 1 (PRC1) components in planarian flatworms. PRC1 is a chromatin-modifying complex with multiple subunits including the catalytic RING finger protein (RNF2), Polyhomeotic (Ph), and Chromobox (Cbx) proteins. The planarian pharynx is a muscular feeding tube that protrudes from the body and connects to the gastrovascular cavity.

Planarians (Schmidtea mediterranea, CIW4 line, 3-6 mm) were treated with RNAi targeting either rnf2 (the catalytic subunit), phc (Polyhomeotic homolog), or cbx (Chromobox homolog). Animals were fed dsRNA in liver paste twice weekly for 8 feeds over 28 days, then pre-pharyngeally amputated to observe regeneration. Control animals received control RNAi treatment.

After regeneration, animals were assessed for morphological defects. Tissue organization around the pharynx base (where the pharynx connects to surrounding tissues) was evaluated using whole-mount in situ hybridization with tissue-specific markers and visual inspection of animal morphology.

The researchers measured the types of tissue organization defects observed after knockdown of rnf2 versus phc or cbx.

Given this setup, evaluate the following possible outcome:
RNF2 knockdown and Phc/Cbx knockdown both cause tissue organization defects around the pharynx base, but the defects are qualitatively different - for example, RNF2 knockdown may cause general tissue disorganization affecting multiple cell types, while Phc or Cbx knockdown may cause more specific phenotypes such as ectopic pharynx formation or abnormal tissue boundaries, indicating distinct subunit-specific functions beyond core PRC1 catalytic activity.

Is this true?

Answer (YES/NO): NO